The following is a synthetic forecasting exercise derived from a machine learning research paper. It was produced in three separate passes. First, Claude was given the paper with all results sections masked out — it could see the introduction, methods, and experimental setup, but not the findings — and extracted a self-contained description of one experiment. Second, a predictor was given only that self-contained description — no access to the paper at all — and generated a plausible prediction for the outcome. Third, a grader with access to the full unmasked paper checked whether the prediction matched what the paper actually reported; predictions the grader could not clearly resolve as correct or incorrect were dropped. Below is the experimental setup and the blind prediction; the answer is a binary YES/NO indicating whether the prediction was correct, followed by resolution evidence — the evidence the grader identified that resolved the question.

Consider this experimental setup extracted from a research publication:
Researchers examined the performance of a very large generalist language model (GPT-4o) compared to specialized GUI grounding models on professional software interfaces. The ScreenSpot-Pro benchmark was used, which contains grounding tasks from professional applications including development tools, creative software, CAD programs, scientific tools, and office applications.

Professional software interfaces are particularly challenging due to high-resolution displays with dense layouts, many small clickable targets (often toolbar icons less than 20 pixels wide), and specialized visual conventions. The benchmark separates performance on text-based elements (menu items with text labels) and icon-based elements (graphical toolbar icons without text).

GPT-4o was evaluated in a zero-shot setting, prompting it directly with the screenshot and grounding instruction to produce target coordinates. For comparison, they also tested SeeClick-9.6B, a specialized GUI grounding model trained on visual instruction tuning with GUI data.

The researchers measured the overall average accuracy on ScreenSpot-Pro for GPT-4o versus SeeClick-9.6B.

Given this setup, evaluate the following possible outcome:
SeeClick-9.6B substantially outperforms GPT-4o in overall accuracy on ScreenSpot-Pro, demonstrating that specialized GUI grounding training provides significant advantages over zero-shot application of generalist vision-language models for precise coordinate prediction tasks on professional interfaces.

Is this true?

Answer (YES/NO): NO